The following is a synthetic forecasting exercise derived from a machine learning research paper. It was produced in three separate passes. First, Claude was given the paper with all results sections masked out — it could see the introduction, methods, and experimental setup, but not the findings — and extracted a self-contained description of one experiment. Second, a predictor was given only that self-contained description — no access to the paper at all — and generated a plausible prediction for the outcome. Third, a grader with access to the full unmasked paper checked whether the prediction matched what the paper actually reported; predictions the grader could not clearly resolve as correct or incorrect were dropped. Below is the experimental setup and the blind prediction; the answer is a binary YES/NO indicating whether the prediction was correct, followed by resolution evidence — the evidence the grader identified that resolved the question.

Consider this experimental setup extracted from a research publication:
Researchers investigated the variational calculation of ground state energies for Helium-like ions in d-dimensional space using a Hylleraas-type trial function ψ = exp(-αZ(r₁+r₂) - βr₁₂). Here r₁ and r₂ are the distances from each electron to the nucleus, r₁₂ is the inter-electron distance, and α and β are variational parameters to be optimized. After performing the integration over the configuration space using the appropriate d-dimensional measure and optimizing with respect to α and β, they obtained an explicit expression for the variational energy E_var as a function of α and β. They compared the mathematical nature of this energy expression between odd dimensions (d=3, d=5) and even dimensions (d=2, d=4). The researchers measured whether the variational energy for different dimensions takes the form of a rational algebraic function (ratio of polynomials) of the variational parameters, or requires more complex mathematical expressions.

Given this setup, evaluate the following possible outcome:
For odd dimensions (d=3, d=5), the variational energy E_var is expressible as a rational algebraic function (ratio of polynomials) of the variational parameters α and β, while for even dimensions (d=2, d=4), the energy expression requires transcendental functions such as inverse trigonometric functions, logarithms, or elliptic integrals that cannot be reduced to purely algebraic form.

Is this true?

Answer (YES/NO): YES